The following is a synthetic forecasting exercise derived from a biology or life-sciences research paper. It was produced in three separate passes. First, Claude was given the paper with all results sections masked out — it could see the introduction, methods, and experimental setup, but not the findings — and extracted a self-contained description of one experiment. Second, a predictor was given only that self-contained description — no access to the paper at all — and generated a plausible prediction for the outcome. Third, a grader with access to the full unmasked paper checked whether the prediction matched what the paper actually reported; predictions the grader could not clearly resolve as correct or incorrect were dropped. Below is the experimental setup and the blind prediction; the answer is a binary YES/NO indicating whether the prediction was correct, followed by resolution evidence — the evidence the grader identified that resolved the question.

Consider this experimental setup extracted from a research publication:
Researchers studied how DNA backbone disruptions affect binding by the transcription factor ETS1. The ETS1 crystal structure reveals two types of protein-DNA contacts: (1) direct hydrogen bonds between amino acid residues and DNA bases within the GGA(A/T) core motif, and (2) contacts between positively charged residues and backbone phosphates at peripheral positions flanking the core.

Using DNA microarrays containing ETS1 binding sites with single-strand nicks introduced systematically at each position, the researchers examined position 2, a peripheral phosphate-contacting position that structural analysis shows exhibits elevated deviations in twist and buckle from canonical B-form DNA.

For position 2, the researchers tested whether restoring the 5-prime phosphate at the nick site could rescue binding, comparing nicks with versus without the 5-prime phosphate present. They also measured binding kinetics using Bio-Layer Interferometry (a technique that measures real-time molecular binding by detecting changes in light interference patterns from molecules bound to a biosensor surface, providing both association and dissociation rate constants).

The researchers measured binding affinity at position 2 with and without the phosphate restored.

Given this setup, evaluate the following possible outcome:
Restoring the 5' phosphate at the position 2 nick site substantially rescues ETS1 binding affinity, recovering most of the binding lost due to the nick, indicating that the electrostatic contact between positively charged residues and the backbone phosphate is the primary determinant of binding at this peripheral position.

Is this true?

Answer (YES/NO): NO